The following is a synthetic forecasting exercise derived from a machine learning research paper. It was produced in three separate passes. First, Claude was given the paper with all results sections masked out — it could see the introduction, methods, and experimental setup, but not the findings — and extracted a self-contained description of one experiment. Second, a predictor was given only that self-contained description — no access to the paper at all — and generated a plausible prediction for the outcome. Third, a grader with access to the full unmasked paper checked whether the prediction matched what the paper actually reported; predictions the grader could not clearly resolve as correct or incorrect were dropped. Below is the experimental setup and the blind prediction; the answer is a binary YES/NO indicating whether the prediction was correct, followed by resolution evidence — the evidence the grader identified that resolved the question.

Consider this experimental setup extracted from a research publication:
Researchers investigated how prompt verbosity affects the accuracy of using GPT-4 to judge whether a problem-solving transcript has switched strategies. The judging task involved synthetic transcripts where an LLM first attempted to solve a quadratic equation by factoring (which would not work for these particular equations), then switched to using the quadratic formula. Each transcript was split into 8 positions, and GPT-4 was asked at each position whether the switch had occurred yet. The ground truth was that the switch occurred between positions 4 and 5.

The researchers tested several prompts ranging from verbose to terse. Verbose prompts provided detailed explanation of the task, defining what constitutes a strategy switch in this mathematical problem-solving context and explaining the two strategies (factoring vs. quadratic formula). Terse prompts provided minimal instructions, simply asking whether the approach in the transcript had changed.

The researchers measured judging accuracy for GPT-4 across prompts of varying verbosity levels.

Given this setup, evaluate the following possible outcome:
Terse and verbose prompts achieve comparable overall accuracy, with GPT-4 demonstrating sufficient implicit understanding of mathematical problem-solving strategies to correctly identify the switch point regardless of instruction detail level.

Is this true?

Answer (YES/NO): NO